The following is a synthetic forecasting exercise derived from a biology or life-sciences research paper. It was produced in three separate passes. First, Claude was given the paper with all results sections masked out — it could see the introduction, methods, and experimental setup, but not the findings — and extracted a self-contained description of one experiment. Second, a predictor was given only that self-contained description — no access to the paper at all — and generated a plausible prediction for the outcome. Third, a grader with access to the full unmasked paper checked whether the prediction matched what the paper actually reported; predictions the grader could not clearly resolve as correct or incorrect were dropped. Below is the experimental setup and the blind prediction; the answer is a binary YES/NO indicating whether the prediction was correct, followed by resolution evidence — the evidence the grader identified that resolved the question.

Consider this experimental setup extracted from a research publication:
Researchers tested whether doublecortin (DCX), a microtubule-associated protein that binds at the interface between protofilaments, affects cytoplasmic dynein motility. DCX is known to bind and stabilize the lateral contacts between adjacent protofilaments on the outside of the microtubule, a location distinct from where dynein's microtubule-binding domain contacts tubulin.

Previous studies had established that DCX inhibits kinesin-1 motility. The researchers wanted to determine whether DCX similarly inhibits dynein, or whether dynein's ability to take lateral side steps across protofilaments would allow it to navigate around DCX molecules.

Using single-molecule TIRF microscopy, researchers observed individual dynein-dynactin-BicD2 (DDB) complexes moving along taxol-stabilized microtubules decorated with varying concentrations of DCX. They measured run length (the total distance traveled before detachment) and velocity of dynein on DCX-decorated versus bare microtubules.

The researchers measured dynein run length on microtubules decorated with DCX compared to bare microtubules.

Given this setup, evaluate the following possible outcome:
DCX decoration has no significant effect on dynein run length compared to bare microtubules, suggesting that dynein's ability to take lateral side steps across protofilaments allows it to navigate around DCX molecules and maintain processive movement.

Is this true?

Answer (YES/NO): NO